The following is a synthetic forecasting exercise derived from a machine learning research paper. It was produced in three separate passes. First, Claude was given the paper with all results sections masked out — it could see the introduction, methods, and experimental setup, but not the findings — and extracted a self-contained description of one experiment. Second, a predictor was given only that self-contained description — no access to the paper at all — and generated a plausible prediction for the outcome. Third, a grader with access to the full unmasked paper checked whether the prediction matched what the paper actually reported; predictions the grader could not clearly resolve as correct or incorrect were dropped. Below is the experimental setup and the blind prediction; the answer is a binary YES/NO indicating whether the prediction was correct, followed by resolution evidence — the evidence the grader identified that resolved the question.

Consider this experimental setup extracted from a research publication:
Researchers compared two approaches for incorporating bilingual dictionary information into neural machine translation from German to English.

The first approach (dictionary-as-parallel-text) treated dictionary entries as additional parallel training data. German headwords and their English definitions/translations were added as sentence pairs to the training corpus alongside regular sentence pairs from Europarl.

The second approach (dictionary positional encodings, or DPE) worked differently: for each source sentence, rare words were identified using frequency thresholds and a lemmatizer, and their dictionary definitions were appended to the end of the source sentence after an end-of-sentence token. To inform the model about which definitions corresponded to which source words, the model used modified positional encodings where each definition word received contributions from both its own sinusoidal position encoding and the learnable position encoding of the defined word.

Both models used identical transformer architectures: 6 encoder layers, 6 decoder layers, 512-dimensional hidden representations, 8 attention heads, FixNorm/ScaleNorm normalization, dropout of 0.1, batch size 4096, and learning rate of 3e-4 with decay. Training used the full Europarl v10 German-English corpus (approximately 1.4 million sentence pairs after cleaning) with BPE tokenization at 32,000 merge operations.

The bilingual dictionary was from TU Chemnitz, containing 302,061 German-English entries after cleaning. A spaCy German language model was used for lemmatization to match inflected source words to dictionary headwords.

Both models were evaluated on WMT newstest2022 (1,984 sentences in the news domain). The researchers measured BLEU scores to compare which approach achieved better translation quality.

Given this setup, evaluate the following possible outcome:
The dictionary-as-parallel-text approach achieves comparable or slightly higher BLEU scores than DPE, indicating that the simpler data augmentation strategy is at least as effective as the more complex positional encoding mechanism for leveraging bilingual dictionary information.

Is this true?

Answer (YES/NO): NO